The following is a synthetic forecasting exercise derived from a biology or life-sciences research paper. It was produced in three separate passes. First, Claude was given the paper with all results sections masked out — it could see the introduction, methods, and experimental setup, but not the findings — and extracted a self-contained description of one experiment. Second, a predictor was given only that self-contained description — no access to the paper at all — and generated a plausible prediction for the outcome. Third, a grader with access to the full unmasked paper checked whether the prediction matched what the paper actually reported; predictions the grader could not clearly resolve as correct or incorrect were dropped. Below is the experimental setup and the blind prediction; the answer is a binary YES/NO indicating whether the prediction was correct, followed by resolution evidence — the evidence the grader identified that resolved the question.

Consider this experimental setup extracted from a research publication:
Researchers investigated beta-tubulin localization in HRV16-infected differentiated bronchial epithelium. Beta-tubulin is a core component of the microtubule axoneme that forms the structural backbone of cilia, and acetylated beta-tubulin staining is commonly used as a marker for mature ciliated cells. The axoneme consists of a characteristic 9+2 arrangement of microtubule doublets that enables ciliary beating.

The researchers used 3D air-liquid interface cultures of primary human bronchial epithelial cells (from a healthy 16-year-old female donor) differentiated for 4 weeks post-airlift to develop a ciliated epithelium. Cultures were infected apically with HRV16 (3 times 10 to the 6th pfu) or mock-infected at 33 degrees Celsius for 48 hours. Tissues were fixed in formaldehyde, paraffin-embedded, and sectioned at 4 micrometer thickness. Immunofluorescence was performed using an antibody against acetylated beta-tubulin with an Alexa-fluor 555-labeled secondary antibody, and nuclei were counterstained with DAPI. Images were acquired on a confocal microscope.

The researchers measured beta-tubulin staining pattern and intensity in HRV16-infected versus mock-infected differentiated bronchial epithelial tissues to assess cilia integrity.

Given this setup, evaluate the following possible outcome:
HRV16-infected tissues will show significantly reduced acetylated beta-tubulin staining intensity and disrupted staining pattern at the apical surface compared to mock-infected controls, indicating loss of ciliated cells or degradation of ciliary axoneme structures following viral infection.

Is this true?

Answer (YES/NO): YES